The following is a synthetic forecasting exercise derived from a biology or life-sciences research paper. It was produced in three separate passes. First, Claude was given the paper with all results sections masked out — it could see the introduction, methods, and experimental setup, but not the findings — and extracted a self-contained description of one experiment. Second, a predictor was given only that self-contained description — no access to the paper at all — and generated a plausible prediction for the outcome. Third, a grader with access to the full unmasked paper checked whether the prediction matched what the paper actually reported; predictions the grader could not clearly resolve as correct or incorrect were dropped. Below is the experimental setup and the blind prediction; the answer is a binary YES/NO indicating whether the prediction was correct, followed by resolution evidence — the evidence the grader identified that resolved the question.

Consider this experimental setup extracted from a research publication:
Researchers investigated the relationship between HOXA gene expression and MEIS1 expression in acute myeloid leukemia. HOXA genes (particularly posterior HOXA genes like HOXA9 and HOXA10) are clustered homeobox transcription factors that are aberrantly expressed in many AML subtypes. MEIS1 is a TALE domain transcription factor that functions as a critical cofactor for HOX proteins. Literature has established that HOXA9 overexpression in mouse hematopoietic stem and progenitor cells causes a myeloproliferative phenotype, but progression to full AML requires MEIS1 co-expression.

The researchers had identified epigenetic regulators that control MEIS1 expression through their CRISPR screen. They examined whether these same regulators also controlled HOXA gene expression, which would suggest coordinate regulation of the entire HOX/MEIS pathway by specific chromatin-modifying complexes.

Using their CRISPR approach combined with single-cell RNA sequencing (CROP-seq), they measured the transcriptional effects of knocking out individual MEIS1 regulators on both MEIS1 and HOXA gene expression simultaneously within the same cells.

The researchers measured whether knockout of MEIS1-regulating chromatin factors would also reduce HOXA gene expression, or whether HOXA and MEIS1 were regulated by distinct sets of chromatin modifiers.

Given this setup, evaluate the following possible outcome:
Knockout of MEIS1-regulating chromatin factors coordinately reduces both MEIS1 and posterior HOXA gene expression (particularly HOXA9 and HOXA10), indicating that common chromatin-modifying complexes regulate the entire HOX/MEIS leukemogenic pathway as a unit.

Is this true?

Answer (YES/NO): YES